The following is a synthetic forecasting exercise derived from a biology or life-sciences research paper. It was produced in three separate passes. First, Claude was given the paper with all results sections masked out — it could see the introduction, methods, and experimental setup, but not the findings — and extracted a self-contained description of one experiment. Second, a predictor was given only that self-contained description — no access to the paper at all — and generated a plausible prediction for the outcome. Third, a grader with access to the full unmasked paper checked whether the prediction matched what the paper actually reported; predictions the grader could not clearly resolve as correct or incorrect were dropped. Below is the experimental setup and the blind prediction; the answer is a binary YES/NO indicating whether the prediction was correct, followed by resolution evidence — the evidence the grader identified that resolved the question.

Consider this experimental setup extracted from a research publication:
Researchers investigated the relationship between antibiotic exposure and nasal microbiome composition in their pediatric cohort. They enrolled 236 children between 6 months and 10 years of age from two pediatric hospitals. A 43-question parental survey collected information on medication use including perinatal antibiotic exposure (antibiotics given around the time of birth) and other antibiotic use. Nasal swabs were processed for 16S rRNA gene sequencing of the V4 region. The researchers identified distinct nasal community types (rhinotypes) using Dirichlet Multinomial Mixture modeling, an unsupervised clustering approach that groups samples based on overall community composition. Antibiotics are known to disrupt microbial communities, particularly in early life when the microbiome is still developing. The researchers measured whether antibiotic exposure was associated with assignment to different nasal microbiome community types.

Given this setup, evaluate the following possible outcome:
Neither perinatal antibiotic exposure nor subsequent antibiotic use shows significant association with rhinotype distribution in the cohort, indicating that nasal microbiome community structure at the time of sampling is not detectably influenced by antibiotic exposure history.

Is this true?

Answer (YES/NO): YES